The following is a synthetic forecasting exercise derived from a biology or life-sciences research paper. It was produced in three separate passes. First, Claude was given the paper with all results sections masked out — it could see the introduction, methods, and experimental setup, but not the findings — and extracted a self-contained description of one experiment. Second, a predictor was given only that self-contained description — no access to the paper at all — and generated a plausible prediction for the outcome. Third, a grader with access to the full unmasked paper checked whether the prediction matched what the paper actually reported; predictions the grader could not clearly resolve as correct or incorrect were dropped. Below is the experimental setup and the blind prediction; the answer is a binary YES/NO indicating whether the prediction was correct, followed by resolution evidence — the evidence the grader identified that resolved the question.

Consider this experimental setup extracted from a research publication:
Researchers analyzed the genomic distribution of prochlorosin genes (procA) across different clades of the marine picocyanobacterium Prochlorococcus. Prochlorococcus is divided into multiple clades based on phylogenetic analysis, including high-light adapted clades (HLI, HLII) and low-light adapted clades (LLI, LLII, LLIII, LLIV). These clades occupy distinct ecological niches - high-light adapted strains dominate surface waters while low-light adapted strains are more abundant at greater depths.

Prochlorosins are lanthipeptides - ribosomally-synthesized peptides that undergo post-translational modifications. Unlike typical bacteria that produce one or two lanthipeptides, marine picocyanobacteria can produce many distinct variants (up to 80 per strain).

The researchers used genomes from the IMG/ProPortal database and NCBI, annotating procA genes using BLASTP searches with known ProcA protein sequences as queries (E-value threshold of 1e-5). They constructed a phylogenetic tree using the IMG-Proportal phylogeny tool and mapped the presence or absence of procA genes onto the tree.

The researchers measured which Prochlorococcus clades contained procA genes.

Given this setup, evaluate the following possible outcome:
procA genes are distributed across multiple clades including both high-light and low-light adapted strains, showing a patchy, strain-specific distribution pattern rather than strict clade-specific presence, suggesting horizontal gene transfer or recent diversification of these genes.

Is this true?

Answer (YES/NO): NO